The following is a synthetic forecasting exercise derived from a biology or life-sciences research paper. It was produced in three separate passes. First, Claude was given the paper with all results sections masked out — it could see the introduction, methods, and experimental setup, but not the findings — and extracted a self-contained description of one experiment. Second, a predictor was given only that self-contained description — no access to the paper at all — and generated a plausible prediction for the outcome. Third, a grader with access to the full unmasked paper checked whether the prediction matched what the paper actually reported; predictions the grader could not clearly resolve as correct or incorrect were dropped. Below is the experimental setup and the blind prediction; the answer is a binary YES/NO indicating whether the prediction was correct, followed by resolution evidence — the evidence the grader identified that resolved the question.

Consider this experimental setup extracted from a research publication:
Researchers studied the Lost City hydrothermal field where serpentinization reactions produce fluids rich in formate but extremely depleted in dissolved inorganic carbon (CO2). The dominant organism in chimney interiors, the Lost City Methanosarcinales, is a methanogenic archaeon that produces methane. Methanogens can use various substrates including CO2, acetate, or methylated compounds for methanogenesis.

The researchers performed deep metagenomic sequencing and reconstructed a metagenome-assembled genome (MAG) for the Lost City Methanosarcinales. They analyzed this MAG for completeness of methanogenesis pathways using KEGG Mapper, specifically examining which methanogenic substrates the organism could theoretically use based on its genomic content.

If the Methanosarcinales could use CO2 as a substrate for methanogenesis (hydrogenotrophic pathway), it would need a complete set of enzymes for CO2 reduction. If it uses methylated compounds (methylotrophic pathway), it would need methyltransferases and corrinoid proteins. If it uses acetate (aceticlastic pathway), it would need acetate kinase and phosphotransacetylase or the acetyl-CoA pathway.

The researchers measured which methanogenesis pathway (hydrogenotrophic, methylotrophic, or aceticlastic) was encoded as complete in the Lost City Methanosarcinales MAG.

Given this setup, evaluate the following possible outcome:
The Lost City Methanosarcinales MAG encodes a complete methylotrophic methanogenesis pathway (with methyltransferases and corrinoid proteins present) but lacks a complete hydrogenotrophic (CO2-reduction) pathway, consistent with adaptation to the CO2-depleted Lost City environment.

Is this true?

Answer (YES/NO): NO